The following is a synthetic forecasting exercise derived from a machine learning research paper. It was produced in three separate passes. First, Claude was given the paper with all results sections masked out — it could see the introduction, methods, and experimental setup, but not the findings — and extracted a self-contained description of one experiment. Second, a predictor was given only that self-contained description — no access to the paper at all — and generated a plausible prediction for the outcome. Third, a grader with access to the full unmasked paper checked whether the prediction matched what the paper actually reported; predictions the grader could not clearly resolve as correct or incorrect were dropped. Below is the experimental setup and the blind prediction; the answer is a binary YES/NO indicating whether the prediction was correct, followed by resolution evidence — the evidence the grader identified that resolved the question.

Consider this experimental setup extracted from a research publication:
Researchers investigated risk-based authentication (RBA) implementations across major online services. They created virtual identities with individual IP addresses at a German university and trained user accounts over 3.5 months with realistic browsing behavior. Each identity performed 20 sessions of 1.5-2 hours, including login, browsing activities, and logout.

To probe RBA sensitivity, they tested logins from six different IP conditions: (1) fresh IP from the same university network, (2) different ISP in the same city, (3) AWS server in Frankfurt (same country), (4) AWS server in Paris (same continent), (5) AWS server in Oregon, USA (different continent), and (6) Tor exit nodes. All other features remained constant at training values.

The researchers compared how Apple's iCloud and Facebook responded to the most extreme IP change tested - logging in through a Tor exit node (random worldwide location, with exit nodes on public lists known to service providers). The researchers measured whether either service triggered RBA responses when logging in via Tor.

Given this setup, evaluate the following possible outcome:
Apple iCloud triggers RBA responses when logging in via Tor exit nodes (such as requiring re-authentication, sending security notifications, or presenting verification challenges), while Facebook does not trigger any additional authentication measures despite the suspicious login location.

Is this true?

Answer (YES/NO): NO